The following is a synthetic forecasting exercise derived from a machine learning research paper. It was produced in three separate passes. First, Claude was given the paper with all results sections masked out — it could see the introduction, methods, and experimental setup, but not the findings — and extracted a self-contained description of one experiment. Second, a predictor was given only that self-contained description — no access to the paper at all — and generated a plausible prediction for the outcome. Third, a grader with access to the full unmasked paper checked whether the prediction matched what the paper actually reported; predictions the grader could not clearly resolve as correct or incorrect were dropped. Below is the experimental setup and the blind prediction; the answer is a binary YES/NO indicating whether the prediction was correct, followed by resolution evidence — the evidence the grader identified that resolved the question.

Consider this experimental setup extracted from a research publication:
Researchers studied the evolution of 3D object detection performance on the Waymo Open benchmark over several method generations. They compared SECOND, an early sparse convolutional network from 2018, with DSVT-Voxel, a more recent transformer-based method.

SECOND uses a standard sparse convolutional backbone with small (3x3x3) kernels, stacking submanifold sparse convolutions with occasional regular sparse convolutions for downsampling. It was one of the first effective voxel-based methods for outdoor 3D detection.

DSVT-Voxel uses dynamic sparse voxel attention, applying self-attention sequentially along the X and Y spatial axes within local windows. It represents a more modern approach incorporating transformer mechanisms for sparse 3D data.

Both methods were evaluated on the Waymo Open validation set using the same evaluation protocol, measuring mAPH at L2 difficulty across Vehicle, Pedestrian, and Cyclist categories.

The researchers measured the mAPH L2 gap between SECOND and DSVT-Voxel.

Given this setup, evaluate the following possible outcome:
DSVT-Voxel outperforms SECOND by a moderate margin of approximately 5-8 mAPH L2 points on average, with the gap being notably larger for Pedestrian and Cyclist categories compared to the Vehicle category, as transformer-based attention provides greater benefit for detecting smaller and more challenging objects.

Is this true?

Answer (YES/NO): NO